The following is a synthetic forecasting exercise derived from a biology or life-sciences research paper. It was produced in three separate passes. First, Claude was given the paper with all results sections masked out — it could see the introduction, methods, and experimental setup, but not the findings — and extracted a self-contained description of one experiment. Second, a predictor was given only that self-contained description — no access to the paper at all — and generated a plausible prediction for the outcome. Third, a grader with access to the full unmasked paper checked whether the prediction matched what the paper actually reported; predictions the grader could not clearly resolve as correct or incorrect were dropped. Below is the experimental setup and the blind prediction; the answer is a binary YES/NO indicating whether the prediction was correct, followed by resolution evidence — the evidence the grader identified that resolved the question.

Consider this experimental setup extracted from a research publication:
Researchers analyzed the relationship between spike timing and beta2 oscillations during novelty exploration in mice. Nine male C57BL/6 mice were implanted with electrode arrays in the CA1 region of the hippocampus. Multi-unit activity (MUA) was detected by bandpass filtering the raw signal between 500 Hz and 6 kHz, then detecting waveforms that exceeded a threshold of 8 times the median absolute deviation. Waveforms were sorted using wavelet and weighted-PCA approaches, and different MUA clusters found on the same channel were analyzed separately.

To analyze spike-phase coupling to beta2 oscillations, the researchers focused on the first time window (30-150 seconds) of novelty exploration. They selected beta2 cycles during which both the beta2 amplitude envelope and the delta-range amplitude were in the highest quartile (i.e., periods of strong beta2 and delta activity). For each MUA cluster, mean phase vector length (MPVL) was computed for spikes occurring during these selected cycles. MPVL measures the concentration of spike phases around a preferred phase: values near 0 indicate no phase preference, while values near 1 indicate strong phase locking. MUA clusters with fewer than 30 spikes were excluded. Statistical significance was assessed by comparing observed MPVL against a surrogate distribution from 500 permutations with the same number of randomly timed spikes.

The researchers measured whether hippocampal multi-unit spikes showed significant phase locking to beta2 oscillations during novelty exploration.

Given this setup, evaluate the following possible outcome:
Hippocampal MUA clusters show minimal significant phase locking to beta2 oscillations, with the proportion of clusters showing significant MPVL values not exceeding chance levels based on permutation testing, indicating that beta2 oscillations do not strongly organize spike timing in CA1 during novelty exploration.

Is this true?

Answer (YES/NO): NO